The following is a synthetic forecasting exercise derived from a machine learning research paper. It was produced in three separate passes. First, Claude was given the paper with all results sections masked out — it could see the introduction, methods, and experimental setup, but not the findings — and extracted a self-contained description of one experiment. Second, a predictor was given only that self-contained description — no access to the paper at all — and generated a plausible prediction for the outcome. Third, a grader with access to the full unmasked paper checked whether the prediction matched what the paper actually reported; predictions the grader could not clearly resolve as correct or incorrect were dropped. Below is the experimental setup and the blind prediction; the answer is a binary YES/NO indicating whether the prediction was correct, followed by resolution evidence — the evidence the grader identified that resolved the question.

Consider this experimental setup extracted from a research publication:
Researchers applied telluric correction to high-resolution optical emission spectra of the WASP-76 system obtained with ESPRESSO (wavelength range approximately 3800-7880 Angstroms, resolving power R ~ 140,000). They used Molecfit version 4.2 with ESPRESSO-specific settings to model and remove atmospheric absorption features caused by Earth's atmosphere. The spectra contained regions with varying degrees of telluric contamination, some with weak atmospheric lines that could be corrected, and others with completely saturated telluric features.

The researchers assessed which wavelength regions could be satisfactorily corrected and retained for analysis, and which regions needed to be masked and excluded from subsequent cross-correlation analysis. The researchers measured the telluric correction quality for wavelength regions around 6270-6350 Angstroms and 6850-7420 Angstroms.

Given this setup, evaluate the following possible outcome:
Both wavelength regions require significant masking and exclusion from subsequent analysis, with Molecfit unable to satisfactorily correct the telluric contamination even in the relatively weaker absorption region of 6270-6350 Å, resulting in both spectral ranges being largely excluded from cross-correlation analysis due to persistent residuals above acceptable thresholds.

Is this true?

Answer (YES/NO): YES